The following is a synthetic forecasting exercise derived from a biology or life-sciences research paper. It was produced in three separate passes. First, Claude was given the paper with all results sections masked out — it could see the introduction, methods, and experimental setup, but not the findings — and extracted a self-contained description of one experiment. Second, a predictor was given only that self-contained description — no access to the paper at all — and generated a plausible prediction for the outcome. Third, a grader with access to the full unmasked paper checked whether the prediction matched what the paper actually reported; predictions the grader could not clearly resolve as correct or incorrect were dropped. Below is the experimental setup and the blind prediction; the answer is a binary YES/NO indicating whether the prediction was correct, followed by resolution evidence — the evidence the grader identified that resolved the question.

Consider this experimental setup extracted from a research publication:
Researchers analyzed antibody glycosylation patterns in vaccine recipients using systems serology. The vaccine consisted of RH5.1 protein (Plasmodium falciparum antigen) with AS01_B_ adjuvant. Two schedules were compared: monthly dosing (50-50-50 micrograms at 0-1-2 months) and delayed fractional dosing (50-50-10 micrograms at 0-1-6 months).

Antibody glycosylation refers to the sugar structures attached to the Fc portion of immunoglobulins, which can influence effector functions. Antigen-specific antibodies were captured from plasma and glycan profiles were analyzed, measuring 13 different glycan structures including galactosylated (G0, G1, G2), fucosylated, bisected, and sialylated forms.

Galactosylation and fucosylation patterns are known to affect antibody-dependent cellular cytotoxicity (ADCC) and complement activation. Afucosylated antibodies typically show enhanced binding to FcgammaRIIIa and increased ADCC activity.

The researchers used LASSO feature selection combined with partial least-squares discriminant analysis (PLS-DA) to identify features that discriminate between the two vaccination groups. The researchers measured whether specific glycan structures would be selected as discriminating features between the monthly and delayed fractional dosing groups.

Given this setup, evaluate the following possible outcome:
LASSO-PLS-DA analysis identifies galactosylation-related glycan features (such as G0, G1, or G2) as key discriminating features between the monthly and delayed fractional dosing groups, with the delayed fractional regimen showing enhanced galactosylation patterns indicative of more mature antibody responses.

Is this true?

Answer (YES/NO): YES